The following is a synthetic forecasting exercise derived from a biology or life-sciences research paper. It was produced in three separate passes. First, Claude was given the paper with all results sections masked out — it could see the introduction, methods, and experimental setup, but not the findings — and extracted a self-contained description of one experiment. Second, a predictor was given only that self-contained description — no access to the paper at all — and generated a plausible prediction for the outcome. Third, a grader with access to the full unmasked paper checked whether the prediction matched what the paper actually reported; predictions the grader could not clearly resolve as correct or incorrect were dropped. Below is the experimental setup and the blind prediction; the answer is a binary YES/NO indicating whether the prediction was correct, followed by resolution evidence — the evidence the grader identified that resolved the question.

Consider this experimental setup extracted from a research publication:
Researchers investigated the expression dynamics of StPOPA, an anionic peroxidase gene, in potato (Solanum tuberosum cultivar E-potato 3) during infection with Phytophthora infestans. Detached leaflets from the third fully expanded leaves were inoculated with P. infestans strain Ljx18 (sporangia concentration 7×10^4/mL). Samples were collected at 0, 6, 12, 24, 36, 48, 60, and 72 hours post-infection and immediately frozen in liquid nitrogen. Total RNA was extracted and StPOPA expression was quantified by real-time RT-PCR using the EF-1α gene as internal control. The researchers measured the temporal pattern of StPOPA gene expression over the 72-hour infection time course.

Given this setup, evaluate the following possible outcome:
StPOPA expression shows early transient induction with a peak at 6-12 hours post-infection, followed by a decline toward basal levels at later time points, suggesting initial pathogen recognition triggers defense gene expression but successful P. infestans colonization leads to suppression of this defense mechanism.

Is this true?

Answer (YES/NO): NO